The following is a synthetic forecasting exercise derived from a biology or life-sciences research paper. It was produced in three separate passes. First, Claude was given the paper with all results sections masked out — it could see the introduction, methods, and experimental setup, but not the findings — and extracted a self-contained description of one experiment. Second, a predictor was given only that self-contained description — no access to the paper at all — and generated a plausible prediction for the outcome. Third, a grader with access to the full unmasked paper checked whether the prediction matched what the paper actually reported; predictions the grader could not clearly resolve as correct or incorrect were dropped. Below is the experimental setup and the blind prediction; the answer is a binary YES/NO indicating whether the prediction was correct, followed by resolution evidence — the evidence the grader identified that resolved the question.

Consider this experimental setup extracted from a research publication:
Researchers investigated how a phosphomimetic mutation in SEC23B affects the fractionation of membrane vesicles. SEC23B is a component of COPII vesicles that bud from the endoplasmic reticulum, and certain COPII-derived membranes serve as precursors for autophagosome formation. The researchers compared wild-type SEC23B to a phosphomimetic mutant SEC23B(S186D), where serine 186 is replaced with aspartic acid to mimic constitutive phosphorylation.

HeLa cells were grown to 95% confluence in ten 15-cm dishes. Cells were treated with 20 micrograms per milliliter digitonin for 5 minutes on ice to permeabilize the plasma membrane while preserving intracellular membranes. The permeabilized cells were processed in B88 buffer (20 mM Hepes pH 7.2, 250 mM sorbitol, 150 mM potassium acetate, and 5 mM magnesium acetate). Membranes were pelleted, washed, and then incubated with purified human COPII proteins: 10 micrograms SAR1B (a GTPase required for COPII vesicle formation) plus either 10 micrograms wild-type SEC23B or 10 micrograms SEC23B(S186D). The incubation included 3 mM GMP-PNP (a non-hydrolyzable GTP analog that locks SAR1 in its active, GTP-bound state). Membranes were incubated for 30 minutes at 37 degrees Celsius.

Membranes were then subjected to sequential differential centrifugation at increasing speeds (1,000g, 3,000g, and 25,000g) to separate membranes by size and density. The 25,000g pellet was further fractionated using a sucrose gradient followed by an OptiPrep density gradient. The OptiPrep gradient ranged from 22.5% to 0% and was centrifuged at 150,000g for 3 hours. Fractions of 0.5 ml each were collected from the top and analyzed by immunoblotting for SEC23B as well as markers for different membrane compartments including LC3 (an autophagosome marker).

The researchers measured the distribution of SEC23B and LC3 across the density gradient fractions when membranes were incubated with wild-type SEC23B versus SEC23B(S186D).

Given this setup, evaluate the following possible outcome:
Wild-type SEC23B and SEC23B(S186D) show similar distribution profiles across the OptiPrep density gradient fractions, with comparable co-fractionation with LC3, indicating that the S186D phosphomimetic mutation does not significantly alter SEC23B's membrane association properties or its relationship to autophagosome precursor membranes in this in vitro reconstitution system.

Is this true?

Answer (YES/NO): NO